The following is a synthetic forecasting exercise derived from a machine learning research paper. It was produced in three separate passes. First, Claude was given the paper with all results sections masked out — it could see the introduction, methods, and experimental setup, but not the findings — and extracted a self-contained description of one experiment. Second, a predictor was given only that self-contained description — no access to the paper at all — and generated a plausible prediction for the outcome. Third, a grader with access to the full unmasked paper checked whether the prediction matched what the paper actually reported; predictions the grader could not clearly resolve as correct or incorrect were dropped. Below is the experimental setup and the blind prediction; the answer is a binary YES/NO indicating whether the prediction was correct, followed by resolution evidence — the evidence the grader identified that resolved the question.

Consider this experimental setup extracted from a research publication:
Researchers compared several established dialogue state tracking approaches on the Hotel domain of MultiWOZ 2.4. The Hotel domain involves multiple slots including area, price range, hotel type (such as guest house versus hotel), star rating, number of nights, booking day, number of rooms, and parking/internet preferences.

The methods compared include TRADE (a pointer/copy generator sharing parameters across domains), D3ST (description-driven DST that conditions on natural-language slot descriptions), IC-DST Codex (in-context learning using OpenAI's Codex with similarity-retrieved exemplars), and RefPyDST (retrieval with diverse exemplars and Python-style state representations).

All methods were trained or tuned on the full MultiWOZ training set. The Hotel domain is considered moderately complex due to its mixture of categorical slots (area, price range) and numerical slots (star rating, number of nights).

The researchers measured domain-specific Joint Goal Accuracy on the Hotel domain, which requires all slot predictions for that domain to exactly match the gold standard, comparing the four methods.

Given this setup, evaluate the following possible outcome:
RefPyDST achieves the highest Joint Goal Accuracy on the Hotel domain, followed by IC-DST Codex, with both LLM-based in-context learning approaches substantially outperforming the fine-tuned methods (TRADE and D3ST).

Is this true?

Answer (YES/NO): YES